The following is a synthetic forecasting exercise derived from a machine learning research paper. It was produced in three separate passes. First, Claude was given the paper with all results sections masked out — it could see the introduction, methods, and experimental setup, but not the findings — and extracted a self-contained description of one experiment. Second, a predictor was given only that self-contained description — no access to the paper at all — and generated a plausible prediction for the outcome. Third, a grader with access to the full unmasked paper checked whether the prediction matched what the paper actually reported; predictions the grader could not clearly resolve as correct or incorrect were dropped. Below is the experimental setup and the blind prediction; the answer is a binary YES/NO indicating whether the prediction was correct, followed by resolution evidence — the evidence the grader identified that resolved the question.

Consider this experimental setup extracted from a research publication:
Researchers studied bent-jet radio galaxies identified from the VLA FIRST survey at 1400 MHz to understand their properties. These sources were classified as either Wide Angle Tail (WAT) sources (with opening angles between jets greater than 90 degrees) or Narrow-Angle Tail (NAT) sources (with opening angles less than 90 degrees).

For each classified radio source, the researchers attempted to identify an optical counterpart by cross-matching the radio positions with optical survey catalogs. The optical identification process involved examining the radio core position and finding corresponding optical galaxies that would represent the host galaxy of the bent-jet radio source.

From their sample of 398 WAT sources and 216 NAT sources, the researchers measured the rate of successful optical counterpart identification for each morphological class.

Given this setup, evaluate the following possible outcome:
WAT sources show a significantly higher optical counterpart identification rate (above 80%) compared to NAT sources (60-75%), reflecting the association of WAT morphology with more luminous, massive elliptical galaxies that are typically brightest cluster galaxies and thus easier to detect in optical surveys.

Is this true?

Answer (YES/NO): NO